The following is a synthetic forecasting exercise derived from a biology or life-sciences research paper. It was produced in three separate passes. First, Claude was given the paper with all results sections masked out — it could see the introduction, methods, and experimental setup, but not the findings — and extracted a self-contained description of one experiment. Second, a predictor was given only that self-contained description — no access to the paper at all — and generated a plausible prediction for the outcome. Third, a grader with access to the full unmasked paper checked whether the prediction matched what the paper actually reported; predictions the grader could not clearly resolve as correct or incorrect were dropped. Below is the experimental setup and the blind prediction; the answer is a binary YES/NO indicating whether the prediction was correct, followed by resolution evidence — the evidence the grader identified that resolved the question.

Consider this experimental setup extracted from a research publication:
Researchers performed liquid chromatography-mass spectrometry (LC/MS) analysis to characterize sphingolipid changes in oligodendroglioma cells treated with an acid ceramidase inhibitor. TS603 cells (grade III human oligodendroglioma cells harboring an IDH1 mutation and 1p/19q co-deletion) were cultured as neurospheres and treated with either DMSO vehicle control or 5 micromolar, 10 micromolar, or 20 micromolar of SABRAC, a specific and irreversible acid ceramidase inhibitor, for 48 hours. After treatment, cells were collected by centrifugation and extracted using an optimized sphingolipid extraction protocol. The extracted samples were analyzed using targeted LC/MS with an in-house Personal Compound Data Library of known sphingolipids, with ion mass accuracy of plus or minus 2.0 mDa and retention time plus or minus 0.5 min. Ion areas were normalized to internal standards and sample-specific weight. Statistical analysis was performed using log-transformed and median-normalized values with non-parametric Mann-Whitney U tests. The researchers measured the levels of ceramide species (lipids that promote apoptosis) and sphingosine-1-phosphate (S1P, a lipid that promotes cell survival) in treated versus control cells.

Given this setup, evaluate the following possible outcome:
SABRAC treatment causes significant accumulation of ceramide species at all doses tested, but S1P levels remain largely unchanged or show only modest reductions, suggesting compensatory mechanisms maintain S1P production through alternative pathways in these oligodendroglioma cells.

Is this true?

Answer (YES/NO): NO